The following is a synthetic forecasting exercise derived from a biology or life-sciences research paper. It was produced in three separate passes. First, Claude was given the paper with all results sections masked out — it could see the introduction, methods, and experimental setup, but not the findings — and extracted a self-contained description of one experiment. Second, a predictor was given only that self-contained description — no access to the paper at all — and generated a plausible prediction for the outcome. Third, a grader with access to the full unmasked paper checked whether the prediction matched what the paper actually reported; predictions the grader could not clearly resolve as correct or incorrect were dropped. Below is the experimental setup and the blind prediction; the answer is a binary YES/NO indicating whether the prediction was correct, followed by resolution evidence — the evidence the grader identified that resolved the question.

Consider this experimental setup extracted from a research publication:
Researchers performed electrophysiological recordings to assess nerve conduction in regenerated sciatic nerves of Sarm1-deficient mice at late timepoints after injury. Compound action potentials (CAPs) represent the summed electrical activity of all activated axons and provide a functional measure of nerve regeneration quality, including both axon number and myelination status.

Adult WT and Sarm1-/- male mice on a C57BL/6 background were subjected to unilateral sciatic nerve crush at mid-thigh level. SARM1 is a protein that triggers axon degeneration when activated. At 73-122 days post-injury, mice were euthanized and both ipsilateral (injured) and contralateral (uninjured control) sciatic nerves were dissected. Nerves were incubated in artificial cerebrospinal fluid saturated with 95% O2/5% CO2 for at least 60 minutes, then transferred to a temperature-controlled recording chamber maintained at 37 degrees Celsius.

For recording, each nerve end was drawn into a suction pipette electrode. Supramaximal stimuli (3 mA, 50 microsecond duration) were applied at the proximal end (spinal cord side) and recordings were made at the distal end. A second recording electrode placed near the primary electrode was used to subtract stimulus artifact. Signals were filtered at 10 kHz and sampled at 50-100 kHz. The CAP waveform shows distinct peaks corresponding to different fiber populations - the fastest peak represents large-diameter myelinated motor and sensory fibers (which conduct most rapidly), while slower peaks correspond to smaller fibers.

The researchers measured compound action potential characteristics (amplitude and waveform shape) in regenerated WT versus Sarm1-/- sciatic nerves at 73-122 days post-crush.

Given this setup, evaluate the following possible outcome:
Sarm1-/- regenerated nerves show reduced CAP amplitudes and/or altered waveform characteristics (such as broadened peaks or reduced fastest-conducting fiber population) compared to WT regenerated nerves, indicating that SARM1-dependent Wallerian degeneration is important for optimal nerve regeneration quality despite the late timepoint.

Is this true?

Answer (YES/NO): YES